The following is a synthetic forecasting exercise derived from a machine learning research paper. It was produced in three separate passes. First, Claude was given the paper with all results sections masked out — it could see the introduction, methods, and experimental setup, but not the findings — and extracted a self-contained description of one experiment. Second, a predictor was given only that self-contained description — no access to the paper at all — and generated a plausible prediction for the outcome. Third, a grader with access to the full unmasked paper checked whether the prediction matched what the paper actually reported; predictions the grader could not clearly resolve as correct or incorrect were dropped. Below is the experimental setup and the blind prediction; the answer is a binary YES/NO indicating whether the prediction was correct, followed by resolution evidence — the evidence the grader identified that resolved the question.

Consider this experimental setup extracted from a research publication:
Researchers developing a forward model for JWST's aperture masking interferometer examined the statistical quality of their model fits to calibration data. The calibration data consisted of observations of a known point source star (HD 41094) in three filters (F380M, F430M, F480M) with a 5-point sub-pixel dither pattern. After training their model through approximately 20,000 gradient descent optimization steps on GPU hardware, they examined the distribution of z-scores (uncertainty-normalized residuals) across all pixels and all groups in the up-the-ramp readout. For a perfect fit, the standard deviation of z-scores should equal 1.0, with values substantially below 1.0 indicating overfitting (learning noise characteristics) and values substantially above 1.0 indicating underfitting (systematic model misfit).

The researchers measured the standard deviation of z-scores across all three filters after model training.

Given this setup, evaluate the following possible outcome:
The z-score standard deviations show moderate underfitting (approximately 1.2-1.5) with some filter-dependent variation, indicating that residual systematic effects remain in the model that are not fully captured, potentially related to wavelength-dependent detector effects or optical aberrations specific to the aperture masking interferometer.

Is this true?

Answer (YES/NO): NO